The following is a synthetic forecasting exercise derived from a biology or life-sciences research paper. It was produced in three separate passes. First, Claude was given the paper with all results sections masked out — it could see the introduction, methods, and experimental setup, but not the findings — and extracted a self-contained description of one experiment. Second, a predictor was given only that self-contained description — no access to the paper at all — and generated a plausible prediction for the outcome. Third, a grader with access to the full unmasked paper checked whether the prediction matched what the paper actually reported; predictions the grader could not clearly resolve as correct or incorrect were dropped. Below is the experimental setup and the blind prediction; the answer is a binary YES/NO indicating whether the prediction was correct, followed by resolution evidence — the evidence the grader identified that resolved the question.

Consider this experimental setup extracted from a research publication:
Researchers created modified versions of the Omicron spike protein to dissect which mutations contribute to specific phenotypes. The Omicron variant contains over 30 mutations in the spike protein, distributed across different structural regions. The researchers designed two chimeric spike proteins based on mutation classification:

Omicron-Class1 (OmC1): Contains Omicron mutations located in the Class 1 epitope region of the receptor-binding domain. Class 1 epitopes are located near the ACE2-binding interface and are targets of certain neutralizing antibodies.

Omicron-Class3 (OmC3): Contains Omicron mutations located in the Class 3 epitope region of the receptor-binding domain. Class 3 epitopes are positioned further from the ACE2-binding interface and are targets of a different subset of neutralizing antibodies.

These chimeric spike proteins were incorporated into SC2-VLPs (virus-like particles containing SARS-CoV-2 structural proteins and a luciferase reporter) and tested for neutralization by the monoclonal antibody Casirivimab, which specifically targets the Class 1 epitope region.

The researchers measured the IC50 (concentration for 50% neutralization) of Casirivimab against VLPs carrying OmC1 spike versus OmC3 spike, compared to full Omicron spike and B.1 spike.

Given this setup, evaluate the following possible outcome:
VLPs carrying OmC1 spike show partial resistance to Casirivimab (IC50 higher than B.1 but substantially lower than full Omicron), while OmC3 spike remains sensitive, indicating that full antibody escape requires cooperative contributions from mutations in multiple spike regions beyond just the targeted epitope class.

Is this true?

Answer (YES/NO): NO